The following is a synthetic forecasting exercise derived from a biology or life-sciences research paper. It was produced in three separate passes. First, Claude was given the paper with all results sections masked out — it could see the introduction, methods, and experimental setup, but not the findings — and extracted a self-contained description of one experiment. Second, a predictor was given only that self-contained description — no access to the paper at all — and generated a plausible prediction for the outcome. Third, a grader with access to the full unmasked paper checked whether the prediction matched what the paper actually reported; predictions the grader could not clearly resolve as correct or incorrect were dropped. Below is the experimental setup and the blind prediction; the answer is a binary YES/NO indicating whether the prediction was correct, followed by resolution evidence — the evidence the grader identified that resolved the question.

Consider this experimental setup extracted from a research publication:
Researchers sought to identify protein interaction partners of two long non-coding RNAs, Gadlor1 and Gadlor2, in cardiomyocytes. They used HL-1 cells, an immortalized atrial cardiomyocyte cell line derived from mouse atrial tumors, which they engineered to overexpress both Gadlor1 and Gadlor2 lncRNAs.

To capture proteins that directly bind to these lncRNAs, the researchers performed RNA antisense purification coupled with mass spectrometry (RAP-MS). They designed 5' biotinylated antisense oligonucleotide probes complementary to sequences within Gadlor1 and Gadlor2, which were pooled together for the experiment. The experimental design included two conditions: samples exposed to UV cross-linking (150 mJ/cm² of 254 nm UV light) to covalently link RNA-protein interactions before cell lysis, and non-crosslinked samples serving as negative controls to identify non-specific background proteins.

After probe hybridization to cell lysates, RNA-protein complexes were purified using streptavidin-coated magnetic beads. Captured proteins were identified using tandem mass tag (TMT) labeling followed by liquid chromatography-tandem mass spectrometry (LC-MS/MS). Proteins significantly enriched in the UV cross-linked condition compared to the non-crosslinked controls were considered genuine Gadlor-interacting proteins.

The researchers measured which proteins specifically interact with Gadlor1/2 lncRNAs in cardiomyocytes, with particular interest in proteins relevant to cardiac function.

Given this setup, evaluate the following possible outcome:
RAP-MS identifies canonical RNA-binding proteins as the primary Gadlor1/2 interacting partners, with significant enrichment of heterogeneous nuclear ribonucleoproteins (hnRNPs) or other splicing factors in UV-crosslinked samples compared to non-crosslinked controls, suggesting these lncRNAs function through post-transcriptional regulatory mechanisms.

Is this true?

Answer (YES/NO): NO